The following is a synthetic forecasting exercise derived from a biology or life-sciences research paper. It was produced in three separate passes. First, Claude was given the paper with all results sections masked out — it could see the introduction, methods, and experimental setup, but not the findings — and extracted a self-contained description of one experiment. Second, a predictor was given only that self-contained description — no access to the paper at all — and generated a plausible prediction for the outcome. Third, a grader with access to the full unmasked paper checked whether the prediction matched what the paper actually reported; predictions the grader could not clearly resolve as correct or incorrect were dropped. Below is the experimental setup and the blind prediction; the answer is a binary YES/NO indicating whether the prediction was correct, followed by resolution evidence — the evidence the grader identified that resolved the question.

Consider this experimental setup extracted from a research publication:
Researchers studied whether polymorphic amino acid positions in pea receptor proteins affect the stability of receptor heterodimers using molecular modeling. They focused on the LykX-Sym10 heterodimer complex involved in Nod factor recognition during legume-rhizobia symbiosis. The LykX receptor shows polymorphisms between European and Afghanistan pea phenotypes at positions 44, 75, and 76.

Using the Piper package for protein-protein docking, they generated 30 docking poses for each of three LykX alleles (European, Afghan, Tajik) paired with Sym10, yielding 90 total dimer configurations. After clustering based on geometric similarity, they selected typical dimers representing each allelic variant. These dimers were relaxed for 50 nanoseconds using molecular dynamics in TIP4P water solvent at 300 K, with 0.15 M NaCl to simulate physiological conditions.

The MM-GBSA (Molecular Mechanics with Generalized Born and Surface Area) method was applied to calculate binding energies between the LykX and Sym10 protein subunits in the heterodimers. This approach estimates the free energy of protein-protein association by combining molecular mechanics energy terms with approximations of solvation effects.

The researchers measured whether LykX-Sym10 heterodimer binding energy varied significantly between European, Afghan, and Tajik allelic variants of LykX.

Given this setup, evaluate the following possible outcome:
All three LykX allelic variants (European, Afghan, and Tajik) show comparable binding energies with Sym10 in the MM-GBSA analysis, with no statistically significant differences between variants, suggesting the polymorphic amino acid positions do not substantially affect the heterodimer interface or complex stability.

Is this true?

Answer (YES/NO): YES